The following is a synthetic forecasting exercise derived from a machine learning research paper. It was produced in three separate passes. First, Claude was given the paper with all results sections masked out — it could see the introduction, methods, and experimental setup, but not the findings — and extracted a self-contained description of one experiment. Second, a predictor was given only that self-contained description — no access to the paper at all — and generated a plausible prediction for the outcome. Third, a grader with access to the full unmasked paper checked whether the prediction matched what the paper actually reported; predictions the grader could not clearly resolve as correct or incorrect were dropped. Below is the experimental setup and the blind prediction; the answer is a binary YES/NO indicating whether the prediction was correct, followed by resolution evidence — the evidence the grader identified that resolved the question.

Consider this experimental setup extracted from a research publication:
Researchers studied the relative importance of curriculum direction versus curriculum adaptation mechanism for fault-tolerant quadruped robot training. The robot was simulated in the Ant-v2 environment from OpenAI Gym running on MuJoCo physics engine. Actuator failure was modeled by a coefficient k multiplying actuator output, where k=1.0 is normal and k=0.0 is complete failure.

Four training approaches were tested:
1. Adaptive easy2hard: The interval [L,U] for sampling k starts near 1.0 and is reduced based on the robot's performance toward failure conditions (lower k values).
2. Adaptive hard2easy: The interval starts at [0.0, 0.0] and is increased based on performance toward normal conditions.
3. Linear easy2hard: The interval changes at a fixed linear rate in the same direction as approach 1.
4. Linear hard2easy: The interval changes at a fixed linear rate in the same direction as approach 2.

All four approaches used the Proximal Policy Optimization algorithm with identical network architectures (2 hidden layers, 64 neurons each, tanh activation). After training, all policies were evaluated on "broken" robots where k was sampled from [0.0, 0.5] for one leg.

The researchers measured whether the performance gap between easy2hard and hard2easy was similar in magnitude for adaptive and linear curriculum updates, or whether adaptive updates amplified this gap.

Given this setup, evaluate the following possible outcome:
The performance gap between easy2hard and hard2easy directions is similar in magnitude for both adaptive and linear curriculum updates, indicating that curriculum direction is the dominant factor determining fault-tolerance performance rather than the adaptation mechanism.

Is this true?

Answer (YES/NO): NO